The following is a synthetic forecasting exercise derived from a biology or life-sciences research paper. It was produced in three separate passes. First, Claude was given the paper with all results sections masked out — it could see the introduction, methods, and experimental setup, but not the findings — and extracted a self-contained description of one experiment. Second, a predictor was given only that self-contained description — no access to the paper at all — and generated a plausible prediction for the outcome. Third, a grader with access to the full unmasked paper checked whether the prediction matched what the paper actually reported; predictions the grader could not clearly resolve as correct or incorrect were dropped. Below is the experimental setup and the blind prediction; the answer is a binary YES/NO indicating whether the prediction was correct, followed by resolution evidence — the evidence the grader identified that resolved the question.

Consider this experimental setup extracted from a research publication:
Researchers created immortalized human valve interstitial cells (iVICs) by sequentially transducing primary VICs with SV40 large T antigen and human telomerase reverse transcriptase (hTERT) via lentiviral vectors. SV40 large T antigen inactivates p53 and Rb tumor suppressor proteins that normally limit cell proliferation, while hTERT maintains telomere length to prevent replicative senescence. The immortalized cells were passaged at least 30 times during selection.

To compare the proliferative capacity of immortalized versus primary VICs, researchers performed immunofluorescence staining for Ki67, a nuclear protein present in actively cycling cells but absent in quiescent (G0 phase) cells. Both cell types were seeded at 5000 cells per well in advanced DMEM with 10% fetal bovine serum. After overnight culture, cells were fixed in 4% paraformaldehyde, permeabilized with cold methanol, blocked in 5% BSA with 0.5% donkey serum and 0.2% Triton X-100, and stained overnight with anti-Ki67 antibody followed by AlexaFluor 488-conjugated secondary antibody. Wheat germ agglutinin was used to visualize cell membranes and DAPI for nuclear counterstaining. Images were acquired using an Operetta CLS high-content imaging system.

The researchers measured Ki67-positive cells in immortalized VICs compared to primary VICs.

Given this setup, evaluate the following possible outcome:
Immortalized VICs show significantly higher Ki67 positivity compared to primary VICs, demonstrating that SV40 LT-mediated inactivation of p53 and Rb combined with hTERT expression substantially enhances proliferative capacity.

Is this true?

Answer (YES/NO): NO